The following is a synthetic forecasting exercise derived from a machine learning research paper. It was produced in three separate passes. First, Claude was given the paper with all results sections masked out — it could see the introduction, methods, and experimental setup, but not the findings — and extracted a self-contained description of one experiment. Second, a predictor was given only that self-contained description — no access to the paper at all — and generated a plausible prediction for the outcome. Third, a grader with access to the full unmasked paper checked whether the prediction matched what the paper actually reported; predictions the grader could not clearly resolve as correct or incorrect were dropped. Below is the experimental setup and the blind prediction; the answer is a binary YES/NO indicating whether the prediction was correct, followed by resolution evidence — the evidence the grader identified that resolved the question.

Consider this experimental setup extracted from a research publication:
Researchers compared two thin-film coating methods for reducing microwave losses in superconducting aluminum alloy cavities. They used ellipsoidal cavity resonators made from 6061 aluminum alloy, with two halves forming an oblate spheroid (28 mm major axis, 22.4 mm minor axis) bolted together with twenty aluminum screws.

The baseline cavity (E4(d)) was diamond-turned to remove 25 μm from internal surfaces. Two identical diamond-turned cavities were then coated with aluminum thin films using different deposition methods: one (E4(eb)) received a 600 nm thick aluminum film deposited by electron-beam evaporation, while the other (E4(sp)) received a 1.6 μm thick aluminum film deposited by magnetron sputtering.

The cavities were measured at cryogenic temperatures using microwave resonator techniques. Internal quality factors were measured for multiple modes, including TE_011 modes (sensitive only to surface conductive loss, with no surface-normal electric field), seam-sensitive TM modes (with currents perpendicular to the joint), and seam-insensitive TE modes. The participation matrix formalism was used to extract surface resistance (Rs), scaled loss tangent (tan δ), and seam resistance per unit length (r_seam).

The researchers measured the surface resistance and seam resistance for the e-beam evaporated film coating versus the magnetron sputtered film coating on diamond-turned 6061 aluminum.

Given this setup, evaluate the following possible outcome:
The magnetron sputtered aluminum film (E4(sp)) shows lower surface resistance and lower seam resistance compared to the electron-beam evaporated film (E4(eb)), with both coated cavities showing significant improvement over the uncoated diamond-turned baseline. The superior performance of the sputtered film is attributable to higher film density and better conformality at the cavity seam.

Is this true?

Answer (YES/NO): YES